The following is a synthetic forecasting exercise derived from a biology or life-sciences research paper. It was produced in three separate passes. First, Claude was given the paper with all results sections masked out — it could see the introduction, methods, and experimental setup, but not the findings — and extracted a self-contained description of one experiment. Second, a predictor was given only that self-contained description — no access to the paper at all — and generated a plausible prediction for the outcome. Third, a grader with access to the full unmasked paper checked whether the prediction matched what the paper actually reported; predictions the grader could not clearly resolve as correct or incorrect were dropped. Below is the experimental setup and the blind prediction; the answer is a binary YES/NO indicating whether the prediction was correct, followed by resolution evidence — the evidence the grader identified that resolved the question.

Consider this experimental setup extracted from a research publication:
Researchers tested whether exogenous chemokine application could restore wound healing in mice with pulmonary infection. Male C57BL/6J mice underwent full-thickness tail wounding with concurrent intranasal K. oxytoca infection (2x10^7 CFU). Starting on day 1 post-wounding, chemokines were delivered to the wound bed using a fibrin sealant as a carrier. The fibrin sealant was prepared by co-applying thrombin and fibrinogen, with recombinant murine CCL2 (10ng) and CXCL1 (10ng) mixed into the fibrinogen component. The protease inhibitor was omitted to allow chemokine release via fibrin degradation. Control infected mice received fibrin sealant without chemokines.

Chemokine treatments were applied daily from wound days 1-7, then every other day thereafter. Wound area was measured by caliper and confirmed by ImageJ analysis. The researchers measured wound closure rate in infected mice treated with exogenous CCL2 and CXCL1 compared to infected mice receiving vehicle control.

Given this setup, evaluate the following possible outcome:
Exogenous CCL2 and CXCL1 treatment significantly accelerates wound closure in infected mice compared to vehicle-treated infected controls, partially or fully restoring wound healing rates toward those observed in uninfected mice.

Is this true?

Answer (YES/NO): YES